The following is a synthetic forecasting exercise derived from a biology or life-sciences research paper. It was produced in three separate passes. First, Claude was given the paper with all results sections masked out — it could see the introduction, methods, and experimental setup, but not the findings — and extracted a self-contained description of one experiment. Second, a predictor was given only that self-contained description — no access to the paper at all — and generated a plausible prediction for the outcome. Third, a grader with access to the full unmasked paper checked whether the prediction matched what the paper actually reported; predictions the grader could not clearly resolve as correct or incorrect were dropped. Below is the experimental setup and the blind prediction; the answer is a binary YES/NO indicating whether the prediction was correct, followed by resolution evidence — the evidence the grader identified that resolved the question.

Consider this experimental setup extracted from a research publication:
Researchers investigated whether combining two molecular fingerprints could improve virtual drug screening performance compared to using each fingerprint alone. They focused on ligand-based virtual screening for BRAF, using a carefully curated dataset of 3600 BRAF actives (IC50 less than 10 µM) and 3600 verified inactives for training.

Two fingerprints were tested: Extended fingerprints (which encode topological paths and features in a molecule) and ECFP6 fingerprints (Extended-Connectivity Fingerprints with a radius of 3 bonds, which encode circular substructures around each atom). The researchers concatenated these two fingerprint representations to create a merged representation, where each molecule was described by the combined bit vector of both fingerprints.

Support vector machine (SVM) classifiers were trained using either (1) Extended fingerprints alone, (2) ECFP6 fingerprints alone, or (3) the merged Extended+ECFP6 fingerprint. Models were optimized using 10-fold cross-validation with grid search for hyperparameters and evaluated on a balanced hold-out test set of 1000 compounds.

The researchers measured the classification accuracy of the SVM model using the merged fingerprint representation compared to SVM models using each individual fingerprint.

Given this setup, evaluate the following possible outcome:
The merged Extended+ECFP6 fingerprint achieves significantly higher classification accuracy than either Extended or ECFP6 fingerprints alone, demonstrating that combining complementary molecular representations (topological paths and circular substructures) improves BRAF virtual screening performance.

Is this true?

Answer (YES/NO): NO